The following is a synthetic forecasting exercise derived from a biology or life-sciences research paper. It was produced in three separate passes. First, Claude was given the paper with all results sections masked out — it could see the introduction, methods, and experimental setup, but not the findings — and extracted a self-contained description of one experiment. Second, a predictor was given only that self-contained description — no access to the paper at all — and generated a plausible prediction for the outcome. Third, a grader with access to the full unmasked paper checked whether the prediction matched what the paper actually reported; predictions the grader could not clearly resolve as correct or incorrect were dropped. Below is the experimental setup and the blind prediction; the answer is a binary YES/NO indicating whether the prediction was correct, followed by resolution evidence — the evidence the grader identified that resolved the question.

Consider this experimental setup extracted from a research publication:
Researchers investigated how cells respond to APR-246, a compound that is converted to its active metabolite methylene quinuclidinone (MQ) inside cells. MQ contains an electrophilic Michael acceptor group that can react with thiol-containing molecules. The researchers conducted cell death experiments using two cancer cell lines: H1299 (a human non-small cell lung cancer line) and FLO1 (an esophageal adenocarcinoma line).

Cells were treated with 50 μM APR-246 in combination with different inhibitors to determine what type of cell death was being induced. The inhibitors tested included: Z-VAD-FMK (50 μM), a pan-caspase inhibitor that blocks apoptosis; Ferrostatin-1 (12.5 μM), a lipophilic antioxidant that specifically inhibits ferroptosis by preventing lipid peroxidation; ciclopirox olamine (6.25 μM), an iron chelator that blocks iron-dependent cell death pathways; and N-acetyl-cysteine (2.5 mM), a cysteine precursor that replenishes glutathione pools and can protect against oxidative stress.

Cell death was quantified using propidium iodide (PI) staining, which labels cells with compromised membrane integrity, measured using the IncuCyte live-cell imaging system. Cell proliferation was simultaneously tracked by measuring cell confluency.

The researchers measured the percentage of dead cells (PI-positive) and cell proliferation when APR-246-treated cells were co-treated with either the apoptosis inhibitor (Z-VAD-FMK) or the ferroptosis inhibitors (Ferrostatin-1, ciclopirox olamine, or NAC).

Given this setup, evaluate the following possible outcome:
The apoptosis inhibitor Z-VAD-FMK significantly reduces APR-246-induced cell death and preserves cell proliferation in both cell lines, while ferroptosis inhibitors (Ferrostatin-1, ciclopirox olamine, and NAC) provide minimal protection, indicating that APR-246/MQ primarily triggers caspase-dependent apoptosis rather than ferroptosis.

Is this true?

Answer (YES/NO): NO